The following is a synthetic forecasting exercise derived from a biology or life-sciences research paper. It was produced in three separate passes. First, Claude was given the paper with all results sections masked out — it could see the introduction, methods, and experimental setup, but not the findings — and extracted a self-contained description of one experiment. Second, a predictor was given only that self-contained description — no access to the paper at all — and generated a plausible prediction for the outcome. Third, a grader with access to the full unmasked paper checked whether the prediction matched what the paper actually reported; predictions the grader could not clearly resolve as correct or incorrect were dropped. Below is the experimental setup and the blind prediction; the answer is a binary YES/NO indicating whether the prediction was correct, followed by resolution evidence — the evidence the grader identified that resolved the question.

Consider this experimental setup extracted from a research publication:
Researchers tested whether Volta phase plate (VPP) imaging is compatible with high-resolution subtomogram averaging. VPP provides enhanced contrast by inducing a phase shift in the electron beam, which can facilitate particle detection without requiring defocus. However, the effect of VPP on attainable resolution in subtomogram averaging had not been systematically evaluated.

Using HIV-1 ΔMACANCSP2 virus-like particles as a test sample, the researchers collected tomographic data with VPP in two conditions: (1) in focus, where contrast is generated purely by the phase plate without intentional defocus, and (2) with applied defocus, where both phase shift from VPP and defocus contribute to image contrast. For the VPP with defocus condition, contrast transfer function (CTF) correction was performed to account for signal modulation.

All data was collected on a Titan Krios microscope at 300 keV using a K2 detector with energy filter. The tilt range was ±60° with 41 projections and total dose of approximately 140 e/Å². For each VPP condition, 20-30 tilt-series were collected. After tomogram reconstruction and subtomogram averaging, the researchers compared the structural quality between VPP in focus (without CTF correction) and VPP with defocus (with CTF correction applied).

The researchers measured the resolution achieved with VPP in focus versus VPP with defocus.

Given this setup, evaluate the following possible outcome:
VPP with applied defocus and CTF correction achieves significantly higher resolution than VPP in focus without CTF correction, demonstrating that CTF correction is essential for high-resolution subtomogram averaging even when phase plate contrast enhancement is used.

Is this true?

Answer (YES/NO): NO